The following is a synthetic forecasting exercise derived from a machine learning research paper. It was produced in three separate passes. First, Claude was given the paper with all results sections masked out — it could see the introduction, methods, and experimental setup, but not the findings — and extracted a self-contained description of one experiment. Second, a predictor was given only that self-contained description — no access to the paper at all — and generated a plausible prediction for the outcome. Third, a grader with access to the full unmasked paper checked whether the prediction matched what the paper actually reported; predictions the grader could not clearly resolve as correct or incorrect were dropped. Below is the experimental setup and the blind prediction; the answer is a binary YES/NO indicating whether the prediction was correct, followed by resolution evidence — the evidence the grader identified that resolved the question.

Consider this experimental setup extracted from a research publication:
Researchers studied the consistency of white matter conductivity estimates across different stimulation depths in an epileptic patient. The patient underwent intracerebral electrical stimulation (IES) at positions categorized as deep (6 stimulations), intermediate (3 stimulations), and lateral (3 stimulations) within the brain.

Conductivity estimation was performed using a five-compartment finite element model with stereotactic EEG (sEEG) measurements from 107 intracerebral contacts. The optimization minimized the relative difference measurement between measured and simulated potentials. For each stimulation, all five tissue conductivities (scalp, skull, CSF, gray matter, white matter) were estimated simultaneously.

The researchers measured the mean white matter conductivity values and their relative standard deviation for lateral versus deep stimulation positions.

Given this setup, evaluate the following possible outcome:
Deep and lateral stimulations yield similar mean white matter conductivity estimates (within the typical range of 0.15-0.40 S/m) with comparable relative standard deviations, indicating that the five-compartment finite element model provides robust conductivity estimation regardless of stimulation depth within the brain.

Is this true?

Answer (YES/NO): NO